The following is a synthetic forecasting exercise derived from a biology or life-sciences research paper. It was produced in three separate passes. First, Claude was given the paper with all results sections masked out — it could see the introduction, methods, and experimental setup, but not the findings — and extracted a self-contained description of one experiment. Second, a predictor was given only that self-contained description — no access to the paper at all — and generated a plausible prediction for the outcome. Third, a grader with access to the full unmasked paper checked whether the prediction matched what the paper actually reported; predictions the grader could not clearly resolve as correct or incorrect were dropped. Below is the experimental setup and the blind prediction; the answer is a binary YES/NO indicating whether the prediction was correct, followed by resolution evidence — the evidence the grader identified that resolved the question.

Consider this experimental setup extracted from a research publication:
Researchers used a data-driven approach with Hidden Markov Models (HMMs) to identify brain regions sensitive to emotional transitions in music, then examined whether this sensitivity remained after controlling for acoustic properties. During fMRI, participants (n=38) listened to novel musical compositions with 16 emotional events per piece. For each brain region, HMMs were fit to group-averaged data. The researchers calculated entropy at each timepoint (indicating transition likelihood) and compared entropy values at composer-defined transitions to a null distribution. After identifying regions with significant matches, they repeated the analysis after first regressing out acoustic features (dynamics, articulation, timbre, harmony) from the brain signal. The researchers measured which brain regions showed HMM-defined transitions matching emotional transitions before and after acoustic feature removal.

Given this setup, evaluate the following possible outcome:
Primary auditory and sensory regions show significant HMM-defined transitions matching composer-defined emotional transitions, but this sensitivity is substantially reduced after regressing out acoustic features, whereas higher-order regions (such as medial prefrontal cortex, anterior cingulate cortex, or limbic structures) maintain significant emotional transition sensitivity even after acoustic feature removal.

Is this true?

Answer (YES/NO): NO